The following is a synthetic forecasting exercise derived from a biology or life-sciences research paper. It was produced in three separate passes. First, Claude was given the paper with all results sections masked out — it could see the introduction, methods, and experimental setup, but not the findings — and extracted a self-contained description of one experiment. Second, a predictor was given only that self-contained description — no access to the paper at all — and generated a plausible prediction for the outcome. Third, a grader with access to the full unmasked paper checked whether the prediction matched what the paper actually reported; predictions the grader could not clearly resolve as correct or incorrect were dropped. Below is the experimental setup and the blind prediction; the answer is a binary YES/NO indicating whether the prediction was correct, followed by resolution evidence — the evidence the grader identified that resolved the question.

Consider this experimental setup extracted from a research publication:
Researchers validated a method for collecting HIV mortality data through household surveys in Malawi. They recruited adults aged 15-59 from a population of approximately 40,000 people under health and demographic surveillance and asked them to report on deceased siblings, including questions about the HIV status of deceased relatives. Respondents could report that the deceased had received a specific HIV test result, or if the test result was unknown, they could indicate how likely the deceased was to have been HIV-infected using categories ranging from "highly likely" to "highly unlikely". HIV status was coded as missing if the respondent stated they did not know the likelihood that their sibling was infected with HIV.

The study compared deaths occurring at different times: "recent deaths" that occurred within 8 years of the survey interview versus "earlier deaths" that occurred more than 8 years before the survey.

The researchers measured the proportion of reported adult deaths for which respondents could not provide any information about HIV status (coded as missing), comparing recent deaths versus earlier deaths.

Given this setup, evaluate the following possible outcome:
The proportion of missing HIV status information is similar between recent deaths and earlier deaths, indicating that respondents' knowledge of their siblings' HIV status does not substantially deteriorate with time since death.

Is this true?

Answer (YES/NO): NO